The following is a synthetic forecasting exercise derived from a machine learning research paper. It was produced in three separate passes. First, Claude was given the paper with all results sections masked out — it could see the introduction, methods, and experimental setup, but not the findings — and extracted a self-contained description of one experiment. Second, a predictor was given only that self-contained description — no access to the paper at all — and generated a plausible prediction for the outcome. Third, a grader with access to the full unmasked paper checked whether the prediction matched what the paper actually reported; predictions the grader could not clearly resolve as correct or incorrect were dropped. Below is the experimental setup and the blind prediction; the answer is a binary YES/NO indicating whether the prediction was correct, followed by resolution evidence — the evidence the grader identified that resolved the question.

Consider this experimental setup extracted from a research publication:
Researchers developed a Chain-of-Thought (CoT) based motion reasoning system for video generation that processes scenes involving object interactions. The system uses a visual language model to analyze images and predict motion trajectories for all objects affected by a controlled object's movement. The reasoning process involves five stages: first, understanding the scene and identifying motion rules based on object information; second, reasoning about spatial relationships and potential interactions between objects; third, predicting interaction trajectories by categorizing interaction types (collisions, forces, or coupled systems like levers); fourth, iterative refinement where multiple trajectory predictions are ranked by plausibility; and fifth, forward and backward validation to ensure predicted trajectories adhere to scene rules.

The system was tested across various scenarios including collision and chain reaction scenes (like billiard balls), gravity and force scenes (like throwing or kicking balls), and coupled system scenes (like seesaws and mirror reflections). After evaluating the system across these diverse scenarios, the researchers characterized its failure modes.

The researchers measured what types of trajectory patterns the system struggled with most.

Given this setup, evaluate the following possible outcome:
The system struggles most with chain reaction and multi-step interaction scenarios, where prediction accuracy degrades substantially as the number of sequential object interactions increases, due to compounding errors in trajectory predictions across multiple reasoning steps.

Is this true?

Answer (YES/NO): NO